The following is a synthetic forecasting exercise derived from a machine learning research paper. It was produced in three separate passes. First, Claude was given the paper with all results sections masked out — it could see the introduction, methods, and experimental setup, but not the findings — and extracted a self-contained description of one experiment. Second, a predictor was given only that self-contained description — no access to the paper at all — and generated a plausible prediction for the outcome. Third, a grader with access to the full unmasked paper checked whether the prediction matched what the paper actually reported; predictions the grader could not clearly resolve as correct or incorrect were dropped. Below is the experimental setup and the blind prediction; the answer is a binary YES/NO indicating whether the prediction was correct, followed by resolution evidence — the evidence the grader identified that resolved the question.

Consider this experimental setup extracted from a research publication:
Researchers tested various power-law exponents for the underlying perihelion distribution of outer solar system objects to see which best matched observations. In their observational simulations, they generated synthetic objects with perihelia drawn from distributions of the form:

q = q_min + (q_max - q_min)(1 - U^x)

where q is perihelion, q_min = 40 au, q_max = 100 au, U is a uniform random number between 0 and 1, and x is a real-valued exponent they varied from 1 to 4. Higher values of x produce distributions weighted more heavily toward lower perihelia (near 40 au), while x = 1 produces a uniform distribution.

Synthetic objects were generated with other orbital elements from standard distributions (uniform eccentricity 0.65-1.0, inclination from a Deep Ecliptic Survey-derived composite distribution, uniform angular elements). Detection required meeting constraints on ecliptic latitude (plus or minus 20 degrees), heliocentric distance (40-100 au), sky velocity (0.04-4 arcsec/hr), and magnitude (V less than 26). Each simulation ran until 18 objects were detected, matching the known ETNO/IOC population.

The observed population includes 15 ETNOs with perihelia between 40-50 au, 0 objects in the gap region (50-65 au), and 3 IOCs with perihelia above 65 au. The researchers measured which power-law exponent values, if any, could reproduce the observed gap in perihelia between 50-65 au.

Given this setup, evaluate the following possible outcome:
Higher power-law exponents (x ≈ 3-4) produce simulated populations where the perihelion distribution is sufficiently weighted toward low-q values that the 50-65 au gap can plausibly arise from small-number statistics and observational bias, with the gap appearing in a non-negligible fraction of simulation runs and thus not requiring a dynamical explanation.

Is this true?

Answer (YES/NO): NO